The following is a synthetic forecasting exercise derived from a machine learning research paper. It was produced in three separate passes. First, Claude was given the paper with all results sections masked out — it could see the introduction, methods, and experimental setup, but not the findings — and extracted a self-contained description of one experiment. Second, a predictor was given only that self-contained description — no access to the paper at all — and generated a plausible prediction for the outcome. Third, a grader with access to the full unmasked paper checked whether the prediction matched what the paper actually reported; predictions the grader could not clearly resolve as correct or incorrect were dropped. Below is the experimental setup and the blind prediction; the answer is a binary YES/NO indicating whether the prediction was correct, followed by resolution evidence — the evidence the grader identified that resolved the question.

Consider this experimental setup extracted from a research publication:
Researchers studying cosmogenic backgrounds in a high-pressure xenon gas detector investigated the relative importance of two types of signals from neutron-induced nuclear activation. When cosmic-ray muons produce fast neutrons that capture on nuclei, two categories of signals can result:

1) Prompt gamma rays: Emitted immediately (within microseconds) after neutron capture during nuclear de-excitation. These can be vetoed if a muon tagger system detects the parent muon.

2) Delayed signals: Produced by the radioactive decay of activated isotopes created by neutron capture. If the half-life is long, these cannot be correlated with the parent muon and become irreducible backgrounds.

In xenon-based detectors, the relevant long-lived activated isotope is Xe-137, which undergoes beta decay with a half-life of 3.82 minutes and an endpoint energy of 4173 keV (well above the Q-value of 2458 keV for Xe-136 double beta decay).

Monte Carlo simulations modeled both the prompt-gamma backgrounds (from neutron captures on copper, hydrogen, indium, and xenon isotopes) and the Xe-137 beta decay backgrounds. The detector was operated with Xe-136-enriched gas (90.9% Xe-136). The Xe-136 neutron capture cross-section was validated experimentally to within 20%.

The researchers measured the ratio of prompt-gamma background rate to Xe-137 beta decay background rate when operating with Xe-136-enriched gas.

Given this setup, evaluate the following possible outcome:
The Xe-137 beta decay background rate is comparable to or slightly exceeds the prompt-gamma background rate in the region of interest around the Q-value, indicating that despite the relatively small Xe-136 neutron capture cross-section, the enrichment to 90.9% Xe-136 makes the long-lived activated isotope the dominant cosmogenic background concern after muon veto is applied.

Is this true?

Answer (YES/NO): NO